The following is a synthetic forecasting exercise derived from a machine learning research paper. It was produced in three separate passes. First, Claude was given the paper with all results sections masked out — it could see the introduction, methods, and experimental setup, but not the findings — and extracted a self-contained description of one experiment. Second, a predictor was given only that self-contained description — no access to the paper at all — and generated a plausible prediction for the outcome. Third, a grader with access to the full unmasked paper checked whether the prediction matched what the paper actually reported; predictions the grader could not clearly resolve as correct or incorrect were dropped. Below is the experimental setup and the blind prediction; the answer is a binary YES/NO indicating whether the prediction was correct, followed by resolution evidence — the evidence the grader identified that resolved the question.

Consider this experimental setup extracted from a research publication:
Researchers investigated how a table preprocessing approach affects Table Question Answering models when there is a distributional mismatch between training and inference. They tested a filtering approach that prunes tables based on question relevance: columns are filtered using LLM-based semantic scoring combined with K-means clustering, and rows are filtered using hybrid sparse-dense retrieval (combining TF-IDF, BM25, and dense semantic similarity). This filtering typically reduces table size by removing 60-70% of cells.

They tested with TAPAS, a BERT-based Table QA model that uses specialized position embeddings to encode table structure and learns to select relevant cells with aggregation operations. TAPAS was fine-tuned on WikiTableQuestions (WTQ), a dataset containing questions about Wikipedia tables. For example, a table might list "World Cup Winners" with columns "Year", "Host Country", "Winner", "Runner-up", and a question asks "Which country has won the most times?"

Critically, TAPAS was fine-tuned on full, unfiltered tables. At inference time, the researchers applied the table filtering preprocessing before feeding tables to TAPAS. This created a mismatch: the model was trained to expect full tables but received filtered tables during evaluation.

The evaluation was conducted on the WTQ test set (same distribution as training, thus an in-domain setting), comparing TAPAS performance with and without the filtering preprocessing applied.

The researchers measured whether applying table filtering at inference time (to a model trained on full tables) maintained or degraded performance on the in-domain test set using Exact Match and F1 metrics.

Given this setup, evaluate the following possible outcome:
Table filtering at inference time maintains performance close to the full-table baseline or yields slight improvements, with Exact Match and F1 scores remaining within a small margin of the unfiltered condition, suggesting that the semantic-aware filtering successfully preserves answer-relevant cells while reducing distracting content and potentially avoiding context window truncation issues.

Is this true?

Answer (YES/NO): NO